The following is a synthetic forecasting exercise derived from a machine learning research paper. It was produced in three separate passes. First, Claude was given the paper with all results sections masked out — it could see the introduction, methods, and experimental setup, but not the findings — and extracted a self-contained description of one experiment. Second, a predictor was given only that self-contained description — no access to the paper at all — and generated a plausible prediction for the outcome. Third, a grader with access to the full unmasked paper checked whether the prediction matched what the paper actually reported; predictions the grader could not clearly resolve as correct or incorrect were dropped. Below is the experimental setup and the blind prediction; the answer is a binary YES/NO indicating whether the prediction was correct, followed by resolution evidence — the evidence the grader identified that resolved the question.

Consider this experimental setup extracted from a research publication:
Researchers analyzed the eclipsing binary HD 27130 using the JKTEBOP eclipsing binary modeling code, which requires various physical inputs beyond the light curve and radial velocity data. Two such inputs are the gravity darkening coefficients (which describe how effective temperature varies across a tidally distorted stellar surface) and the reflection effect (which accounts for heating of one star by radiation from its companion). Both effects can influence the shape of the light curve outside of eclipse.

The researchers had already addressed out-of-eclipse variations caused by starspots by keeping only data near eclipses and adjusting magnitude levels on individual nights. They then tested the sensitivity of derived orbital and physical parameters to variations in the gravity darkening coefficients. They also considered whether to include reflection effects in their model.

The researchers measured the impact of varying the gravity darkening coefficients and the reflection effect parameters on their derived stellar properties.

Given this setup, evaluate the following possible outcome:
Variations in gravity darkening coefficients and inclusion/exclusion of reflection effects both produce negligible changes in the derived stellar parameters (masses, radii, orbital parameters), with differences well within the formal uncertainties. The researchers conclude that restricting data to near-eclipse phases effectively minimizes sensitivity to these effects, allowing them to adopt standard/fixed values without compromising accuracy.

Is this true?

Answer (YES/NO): NO